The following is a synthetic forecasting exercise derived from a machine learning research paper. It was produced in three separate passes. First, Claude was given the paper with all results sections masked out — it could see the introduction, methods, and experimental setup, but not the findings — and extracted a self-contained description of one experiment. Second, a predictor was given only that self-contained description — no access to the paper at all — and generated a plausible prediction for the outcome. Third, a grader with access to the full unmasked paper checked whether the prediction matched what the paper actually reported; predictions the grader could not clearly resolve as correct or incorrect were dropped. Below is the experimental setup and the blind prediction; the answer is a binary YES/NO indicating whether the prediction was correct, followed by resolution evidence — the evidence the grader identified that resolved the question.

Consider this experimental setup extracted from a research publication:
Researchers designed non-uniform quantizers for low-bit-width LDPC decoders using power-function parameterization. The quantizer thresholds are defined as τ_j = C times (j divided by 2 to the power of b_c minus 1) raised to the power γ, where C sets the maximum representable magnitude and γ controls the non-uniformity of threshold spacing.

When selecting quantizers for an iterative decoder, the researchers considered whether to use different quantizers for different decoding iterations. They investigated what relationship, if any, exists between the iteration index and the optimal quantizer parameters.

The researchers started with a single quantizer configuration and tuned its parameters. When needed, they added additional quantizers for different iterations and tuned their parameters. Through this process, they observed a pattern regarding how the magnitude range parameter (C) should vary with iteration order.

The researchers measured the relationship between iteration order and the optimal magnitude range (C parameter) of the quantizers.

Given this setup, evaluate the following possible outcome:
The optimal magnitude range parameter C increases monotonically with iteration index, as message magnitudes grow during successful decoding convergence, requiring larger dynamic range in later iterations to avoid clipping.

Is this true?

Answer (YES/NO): YES